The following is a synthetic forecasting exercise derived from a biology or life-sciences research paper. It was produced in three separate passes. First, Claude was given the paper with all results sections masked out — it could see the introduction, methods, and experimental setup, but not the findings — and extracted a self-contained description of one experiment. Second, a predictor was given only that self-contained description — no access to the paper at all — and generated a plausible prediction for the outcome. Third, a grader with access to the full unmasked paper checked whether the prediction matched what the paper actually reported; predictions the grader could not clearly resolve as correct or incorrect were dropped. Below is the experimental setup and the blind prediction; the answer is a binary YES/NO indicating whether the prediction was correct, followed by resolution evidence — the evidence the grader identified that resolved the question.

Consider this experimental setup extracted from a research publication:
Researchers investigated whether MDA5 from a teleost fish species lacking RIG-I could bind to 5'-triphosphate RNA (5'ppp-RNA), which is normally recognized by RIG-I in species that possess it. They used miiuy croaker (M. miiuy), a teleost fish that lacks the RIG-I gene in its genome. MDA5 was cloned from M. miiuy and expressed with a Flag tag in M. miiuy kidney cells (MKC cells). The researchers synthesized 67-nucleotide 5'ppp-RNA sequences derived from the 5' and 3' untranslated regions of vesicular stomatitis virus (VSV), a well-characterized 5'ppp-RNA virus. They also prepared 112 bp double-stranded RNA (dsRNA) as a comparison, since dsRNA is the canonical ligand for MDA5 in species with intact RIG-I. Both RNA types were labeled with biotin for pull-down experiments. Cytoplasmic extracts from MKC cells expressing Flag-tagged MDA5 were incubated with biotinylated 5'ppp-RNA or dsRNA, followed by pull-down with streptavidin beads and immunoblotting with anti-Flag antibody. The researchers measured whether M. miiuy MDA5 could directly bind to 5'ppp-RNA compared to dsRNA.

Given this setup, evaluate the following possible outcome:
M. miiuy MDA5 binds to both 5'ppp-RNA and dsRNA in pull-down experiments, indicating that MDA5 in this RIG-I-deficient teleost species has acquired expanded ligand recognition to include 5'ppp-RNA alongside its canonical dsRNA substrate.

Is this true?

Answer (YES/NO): YES